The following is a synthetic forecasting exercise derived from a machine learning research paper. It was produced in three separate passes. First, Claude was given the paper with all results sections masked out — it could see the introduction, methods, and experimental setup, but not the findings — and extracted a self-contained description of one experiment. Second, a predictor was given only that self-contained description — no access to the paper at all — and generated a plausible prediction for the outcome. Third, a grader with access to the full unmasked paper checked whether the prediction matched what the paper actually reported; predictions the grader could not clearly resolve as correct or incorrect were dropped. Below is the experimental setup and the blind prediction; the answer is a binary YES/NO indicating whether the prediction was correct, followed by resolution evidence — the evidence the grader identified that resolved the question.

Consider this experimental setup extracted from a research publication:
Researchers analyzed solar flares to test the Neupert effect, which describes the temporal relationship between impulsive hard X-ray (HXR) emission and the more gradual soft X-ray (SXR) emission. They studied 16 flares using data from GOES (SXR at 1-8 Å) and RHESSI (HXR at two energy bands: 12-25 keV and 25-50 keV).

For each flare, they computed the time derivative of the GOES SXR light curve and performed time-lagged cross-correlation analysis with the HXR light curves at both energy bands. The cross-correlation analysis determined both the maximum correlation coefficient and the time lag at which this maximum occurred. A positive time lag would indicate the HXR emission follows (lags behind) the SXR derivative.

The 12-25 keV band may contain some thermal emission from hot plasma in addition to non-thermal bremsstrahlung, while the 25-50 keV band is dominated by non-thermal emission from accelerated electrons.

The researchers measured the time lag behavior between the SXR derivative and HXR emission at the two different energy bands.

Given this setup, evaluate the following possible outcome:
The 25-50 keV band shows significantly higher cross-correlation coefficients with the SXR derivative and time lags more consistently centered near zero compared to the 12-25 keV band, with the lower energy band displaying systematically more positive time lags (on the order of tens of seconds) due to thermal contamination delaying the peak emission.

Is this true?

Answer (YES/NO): NO